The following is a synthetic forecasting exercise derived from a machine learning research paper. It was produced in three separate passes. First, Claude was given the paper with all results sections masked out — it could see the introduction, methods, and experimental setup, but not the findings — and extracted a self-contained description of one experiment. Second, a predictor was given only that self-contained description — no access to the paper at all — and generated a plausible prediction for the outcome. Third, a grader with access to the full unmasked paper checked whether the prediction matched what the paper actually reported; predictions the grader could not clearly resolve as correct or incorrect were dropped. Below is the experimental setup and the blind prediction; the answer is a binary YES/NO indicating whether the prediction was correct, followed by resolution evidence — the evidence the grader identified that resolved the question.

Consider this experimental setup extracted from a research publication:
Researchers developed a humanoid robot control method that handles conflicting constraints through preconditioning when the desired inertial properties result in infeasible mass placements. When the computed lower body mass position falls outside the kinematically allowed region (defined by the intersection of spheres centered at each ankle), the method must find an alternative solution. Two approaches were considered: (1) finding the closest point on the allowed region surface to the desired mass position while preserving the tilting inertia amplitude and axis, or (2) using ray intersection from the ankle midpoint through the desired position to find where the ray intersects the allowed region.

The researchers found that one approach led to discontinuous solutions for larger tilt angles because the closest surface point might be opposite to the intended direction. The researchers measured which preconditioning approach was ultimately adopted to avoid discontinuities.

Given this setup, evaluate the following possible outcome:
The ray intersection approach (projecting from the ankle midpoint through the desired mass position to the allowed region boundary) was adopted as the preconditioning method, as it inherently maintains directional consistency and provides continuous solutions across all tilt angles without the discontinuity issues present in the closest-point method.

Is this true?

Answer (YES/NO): YES